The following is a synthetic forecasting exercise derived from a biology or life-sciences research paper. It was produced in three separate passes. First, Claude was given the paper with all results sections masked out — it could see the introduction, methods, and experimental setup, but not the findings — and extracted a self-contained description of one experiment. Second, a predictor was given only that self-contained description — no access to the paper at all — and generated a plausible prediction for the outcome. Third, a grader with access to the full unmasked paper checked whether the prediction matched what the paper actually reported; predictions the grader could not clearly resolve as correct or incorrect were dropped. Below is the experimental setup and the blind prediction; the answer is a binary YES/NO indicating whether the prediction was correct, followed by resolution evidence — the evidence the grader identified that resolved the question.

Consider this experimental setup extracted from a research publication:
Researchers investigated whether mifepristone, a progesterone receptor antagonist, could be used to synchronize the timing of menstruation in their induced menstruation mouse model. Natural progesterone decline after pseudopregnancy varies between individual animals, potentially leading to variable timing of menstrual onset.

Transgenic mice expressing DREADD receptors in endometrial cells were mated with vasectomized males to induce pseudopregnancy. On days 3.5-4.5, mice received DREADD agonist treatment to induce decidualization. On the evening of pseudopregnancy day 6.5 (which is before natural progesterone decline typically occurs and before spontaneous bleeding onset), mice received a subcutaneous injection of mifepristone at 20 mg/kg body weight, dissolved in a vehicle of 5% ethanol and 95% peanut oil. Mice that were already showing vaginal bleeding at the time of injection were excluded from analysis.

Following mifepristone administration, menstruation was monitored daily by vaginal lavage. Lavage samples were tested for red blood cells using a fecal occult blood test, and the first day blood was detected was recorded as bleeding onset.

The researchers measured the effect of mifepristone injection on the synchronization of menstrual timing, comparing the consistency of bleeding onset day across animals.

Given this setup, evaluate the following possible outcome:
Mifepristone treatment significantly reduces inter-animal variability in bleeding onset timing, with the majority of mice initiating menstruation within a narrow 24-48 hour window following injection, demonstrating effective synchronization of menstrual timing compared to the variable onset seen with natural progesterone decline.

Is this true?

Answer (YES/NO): YES